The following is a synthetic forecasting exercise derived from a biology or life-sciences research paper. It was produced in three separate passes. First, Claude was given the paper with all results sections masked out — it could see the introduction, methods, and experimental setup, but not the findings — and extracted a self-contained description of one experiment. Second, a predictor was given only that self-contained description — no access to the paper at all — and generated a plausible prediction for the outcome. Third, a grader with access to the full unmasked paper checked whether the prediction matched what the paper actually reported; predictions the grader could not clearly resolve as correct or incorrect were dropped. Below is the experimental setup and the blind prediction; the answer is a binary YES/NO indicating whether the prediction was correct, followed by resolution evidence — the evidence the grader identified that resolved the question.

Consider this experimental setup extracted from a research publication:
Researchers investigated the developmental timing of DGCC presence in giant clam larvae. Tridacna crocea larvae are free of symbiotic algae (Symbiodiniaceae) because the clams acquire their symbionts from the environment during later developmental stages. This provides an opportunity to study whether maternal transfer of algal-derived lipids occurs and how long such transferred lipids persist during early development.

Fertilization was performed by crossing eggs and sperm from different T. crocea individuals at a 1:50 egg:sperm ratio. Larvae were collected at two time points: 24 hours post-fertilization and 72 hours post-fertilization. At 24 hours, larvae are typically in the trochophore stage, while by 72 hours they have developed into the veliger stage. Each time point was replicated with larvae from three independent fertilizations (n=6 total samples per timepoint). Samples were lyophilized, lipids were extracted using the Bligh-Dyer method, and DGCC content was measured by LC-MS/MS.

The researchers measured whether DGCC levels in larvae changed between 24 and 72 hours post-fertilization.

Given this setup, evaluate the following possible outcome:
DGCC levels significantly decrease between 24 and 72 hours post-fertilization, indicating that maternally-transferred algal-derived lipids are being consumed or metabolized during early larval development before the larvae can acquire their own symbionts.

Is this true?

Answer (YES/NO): YES